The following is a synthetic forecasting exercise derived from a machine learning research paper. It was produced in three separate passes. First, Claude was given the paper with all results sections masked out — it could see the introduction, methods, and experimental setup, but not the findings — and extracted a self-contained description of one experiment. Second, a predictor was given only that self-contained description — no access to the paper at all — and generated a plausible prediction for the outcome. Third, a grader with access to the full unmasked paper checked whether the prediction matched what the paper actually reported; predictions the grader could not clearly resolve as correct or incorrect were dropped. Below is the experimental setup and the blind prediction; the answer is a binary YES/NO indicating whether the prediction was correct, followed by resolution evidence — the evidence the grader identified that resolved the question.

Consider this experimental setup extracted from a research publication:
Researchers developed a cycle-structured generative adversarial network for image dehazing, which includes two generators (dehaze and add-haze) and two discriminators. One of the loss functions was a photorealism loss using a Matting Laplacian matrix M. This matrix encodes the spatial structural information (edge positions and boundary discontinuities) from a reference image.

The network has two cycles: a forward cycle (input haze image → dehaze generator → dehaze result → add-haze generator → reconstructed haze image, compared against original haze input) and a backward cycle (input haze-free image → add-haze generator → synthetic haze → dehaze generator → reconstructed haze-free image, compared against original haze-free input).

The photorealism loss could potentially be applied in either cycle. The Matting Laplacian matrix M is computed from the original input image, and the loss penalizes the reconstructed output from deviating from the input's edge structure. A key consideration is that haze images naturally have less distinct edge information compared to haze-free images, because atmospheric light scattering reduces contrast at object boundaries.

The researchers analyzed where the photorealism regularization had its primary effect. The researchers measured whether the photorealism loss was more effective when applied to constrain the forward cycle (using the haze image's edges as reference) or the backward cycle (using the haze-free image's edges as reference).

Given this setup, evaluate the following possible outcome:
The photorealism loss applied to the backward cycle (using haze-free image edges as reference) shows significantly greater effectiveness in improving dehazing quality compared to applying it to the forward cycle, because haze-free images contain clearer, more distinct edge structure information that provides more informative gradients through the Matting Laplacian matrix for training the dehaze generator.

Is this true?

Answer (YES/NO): YES